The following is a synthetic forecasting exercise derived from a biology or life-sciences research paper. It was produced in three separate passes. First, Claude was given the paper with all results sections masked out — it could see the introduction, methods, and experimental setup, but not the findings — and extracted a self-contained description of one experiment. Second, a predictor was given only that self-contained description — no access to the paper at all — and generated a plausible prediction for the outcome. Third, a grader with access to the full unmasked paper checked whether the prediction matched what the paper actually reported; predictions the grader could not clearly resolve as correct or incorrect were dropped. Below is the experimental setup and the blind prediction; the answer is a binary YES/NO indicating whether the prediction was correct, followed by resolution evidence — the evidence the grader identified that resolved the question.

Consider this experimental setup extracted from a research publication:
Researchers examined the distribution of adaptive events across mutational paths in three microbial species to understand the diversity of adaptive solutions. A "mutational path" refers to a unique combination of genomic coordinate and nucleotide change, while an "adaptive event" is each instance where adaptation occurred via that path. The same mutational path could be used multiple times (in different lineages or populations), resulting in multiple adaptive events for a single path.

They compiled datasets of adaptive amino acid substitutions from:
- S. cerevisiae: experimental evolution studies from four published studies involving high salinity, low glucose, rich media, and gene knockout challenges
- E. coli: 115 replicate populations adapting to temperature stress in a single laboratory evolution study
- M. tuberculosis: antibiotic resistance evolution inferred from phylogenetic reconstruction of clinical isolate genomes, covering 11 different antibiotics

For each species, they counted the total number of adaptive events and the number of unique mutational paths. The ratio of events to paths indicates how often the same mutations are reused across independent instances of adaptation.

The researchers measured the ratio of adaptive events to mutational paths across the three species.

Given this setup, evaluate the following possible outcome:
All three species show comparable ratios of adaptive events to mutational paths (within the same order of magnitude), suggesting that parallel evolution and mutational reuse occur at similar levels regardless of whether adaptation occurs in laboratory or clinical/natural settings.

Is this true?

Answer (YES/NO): NO